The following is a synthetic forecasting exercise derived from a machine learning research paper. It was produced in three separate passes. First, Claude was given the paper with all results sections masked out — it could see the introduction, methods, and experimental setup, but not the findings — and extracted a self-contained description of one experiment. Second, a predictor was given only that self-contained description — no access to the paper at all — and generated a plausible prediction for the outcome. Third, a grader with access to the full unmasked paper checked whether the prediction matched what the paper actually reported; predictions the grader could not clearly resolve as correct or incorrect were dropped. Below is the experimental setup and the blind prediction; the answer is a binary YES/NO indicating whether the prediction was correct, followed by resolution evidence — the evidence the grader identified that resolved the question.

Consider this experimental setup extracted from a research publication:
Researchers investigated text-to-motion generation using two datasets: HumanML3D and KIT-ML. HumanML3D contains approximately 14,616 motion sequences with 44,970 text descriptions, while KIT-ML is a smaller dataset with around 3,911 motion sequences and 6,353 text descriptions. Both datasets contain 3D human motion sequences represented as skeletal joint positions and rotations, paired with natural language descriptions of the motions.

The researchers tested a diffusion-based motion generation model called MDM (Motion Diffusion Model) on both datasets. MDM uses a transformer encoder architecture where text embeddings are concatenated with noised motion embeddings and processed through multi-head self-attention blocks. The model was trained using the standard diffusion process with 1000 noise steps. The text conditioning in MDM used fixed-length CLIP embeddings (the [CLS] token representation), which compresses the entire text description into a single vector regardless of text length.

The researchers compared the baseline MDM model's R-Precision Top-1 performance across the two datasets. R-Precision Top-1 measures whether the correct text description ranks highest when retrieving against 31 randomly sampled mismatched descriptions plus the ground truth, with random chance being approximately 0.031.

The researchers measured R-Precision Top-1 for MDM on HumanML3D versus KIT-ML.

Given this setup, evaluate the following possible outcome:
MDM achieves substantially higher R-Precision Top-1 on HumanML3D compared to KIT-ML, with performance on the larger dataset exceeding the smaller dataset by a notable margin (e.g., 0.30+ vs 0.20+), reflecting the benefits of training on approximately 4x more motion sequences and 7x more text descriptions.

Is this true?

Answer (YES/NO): NO